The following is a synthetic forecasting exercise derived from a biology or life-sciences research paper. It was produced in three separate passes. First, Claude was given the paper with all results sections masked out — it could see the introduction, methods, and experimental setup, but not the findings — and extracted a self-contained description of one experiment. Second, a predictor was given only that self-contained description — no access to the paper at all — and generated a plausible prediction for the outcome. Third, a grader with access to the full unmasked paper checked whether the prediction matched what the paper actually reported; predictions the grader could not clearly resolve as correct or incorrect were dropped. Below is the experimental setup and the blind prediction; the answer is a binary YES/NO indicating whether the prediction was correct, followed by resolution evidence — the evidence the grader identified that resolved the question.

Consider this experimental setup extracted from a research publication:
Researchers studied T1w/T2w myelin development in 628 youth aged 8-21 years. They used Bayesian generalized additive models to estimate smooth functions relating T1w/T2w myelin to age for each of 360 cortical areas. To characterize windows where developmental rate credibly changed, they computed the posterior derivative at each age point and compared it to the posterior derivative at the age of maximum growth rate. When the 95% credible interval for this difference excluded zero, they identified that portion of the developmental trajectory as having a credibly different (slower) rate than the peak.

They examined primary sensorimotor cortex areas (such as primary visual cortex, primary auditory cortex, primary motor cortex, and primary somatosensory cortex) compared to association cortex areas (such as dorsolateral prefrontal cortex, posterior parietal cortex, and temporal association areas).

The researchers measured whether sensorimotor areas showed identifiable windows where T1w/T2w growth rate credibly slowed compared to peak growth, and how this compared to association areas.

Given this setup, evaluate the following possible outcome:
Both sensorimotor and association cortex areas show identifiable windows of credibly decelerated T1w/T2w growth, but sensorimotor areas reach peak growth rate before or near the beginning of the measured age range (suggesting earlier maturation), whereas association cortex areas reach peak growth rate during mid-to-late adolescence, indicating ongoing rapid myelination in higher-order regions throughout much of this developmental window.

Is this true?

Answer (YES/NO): NO